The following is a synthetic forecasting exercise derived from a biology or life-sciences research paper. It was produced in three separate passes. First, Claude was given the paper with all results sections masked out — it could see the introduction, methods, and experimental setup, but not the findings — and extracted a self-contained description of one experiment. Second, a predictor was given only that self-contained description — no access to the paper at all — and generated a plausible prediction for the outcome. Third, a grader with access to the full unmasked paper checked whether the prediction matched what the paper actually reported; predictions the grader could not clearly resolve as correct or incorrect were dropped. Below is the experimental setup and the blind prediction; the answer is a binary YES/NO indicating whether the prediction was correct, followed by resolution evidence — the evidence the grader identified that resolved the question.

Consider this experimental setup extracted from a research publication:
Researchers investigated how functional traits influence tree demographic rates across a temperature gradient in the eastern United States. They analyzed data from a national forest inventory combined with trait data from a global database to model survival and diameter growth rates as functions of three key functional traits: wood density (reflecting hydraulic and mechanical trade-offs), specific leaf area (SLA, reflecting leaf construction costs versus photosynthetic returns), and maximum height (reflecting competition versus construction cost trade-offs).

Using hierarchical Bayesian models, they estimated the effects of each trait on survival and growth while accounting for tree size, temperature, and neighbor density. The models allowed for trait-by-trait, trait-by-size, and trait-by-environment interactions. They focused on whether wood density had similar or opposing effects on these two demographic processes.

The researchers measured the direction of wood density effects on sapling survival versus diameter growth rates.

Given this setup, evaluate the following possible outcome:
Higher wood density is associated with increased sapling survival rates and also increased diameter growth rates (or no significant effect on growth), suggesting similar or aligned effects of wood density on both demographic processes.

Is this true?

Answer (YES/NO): NO